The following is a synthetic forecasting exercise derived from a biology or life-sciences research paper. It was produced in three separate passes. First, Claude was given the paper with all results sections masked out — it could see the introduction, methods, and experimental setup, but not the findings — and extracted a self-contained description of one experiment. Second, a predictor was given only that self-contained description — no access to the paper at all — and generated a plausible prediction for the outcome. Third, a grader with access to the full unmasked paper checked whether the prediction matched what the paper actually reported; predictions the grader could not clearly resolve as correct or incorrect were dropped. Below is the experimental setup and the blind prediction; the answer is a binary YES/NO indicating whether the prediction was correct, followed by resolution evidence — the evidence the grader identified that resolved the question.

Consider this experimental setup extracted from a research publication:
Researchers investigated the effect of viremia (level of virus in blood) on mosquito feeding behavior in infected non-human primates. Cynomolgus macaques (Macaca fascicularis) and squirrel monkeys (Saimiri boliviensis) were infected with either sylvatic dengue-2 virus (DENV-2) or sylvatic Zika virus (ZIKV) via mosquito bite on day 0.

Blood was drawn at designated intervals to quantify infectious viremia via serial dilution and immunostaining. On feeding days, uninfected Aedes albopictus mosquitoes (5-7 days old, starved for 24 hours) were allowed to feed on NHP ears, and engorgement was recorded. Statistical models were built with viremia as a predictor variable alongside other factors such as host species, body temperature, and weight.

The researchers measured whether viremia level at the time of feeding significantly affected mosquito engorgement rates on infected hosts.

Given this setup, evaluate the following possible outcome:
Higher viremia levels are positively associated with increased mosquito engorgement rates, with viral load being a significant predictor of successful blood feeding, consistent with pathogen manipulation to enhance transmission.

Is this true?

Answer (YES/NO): NO